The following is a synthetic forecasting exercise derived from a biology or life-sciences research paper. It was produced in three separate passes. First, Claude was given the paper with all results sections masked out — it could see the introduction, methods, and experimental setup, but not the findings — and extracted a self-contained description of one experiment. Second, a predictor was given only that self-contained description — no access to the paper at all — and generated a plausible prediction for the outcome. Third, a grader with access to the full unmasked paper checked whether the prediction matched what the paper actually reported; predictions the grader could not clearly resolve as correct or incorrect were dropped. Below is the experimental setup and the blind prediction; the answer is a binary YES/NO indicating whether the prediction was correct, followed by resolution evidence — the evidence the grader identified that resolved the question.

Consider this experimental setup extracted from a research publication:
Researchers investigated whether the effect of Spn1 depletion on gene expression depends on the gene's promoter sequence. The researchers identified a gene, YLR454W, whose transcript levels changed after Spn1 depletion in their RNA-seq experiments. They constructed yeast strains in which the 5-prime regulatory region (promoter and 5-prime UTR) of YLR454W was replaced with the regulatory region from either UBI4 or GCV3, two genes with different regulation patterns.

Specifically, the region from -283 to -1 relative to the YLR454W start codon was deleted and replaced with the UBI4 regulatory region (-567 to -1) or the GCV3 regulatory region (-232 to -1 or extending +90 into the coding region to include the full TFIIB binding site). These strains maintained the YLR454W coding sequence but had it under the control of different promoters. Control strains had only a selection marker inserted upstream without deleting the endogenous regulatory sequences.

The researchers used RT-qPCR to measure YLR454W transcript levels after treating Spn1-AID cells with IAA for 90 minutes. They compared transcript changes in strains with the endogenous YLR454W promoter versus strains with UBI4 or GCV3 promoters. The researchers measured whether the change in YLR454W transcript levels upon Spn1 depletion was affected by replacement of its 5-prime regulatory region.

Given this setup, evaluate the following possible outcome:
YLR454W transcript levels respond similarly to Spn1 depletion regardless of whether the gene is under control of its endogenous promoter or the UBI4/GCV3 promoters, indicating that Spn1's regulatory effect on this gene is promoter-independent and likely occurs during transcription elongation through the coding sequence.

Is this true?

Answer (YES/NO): NO